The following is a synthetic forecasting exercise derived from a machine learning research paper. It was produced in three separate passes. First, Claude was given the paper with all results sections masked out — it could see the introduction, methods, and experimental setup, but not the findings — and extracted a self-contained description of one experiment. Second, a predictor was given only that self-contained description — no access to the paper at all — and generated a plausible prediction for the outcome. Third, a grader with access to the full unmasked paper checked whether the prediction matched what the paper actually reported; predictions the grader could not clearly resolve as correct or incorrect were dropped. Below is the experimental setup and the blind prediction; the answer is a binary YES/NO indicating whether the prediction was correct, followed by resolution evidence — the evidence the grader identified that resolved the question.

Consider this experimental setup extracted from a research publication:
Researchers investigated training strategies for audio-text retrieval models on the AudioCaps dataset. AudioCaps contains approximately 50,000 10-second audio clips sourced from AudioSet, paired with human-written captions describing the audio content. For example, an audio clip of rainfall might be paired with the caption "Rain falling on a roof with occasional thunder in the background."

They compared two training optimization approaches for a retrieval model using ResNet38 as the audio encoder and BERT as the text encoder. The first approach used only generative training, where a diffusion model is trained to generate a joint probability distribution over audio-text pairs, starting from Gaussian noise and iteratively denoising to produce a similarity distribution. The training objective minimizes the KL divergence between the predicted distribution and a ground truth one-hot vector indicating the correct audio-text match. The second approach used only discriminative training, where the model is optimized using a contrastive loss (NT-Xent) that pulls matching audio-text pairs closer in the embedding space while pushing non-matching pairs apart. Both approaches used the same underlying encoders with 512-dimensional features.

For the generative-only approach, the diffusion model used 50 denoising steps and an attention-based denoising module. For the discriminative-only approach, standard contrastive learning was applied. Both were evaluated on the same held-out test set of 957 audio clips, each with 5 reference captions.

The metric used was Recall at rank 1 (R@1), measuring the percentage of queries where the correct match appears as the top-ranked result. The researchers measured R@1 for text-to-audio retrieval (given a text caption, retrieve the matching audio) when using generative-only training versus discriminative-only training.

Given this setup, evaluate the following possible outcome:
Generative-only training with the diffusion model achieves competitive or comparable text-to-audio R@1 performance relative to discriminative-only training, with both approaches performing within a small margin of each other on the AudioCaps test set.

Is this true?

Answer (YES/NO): NO